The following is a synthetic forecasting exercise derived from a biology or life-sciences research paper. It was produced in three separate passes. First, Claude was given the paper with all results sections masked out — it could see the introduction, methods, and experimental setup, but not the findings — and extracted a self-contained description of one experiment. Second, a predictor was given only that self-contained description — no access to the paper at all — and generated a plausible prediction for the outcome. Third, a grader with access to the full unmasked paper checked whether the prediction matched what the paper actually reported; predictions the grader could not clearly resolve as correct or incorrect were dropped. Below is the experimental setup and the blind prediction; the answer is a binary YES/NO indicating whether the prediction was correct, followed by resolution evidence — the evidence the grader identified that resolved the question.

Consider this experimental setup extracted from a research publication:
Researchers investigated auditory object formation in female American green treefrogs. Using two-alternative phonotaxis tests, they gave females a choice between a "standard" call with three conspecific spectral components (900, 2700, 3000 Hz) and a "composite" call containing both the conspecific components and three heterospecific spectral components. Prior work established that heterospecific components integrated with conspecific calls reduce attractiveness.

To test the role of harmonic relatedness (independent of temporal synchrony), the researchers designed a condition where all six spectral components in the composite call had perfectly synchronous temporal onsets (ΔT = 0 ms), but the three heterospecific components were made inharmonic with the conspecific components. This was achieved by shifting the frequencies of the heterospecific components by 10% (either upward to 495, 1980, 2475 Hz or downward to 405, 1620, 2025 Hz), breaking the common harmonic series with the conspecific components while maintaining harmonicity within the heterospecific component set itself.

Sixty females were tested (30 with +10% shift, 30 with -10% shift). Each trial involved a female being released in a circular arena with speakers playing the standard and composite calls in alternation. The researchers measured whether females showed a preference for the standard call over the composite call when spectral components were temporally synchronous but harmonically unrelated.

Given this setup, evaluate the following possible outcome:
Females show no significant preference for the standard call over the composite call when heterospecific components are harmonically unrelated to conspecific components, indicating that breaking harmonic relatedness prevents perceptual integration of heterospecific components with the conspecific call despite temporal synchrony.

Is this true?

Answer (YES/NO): YES